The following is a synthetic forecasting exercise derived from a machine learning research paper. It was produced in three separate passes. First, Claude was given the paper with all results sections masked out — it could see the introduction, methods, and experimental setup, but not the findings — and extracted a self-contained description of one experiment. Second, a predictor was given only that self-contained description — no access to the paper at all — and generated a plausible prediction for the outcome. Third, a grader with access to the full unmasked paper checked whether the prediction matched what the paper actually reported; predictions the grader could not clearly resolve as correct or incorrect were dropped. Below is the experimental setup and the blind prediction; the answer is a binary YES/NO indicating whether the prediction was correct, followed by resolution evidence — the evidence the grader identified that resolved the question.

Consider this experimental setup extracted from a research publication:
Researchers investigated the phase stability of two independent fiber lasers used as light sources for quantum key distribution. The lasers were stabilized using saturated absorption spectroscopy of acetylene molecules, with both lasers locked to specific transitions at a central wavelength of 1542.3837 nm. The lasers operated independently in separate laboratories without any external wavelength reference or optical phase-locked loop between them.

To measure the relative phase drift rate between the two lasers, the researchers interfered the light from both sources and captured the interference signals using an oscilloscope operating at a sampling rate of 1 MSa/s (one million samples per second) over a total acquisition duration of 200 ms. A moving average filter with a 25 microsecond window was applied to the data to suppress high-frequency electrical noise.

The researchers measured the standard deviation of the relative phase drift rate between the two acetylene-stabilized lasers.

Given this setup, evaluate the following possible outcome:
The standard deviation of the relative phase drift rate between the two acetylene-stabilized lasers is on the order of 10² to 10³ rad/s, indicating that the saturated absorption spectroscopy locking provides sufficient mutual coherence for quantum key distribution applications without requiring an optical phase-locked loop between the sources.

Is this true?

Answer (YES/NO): NO